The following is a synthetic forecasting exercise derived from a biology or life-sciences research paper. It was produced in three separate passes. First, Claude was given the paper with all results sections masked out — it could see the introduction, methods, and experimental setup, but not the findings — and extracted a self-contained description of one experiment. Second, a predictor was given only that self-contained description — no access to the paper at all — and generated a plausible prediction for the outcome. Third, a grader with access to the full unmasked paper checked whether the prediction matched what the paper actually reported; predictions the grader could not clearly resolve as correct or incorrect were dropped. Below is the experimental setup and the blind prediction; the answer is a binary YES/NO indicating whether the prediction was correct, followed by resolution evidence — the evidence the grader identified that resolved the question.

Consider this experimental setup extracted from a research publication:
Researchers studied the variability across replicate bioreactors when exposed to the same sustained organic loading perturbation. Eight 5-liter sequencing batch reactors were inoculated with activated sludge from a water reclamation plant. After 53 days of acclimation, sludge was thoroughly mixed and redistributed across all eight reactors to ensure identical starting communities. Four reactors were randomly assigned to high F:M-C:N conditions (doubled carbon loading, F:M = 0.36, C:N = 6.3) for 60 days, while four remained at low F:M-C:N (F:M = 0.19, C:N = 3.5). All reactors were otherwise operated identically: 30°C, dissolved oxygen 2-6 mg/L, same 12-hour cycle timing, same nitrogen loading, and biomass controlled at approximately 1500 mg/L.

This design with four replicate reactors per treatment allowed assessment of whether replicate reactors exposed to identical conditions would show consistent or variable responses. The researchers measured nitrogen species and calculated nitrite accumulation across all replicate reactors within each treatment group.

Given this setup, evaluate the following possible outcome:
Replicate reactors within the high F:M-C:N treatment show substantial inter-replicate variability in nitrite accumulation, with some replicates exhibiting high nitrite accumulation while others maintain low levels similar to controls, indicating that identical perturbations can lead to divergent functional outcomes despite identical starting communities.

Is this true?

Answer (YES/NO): NO